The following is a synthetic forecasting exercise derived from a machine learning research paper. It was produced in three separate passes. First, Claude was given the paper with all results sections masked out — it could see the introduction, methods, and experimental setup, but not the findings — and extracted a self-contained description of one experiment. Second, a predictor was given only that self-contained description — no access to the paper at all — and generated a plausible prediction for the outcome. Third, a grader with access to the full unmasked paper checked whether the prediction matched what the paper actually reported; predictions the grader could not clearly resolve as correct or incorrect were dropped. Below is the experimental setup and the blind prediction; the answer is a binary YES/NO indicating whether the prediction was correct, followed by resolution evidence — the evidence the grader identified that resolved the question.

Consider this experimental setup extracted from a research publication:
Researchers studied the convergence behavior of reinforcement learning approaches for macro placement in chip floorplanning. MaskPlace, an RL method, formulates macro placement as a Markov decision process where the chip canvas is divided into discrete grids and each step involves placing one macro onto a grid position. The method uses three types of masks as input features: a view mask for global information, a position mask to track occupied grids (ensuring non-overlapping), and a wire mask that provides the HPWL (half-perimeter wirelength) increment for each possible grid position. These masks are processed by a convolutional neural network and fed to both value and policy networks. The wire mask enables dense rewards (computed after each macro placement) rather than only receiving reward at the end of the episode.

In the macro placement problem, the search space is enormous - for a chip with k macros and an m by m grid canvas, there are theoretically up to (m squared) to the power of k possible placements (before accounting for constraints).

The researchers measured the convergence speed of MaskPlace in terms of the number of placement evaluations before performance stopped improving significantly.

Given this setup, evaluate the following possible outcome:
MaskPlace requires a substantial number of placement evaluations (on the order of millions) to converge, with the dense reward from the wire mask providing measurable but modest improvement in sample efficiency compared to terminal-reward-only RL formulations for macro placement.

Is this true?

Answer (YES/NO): NO